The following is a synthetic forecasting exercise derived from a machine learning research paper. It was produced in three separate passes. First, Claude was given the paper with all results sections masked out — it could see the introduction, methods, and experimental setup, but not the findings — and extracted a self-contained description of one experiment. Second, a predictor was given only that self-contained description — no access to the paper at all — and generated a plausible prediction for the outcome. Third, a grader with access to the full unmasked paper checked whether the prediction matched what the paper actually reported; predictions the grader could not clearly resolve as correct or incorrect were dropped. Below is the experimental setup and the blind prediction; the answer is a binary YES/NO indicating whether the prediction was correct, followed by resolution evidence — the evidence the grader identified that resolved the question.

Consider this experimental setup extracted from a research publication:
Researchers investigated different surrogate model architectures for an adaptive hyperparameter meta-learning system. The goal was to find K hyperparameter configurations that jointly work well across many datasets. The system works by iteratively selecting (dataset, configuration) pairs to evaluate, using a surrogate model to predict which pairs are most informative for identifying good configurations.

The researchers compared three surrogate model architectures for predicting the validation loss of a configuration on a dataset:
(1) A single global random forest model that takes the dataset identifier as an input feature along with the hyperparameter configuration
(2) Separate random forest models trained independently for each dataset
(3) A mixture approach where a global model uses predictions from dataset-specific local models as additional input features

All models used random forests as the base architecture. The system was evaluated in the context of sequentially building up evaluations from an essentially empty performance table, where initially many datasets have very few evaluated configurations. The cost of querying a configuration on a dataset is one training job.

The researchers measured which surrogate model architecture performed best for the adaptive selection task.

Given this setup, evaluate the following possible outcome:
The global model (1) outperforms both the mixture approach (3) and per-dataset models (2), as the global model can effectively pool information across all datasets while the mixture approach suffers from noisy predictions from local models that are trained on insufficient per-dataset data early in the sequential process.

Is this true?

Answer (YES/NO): YES